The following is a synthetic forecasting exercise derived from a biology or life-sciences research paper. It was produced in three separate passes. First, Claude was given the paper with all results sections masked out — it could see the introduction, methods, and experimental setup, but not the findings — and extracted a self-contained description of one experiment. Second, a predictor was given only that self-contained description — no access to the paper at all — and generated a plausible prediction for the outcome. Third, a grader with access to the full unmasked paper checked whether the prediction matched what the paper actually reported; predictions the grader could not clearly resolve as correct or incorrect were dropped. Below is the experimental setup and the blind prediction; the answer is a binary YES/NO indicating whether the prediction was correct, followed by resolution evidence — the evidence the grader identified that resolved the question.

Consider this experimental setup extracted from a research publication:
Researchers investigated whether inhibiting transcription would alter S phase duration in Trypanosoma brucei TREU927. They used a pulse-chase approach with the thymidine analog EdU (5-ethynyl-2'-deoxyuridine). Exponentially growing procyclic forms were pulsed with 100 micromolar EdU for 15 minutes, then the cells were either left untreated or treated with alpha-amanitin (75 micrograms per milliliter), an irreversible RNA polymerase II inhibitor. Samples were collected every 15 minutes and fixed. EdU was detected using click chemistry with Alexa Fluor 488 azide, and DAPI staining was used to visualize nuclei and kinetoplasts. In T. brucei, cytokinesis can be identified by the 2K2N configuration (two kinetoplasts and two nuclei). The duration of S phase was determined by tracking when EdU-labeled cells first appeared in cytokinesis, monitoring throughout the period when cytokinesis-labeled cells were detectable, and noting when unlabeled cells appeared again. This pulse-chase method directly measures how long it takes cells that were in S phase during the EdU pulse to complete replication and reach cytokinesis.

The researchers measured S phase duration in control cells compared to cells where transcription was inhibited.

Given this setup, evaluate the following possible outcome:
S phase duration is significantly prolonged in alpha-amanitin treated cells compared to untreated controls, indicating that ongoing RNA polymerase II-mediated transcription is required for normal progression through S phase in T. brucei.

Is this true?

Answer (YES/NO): NO